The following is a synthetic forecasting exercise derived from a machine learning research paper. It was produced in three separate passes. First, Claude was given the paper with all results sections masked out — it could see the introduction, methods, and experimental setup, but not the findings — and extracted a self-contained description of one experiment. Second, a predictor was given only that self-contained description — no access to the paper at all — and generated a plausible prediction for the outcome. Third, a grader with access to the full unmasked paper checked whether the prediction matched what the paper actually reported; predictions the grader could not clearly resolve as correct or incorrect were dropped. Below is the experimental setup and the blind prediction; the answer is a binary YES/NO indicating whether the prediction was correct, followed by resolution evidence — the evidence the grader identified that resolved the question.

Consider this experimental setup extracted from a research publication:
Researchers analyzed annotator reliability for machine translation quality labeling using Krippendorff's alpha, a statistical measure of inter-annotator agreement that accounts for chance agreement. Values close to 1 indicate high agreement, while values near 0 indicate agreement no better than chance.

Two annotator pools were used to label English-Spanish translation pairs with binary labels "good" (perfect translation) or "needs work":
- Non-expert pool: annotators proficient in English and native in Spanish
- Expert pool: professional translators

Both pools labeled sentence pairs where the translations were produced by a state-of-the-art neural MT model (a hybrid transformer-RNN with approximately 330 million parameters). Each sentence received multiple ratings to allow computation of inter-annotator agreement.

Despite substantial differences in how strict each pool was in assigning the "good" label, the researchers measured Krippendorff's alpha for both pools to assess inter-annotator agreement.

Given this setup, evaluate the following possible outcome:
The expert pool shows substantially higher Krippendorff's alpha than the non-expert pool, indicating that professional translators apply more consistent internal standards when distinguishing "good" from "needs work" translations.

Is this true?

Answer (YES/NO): NO